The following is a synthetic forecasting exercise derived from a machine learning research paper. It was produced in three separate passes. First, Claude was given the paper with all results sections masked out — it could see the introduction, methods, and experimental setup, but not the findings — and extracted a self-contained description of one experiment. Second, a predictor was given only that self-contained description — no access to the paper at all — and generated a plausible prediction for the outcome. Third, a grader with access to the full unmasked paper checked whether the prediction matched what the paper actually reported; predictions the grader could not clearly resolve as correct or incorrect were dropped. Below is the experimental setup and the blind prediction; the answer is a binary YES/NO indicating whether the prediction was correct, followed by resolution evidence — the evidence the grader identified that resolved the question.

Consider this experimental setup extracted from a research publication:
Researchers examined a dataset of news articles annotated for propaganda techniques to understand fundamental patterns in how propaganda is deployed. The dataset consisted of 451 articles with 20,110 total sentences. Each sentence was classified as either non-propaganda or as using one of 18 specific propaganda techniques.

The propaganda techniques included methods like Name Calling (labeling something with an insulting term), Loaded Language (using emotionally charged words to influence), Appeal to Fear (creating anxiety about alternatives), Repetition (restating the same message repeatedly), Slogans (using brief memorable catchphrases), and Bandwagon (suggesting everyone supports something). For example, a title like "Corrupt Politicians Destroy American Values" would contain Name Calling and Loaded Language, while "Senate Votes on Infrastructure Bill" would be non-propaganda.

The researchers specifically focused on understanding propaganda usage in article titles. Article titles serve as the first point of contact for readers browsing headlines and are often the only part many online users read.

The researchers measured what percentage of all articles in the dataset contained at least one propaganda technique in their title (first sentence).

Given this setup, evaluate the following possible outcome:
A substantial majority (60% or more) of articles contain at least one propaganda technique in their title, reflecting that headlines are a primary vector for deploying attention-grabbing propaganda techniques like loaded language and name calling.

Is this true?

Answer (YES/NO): NO